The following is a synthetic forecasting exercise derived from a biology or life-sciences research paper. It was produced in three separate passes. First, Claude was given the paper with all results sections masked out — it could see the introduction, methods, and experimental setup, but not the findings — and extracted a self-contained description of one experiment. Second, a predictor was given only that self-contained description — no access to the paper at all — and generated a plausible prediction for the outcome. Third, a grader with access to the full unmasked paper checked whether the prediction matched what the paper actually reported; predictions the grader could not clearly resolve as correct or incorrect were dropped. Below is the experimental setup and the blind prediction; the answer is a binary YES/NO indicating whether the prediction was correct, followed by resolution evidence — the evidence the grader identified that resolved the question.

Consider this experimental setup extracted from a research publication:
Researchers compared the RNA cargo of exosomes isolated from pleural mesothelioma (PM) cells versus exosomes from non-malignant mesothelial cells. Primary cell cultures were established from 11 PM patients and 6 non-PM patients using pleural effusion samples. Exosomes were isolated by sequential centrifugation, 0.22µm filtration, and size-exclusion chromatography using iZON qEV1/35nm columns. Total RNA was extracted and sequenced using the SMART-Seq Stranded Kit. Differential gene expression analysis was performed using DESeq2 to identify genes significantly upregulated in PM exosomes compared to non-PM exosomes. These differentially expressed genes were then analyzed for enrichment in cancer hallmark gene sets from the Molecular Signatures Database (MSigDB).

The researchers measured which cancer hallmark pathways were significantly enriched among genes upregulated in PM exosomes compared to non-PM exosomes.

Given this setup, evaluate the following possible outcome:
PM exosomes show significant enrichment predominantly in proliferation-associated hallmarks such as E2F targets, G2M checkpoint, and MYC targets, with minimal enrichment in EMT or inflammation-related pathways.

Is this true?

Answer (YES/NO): YES